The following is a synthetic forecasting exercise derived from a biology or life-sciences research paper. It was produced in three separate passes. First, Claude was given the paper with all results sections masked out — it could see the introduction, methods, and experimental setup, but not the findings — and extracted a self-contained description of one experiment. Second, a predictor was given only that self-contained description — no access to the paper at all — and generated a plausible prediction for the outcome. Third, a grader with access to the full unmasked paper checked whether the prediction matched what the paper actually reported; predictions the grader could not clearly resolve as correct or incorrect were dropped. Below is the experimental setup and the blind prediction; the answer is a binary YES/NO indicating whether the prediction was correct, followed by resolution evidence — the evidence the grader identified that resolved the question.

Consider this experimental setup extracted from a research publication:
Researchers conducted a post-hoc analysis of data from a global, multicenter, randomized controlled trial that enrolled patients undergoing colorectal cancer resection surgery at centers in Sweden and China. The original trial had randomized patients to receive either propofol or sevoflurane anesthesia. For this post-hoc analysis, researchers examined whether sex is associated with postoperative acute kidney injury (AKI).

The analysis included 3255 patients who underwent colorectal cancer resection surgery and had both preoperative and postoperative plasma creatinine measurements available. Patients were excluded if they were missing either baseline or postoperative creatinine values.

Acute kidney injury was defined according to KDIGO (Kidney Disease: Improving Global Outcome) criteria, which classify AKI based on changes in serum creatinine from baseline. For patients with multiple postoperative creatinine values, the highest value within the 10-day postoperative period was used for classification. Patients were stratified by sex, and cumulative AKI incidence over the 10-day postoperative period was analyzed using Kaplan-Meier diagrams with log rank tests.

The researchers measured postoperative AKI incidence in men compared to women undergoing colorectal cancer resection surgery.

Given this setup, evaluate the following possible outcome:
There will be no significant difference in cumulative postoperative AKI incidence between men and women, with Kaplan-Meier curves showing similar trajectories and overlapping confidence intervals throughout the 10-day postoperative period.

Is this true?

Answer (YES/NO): NO